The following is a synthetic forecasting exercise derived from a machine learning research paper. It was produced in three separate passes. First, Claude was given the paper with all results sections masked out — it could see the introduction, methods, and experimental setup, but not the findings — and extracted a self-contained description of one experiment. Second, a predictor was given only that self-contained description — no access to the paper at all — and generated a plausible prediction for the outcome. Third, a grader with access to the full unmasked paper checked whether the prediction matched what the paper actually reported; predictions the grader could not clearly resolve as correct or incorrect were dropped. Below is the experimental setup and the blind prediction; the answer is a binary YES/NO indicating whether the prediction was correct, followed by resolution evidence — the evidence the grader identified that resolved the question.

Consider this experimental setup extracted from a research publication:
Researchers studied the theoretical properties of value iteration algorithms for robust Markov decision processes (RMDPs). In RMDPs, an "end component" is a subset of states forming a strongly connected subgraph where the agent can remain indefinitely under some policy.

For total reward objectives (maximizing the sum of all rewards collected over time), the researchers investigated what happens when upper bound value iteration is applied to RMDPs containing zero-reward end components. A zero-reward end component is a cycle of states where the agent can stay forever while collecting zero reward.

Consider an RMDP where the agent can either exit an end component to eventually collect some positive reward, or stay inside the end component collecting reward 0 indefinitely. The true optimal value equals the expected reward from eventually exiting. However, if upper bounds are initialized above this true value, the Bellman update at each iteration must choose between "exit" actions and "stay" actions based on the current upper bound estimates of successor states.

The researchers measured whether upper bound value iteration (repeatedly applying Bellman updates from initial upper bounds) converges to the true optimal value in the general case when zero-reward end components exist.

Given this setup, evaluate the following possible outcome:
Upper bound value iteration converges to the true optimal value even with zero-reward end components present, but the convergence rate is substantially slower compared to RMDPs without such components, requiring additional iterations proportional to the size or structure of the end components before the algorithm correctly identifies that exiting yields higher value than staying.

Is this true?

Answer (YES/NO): NO